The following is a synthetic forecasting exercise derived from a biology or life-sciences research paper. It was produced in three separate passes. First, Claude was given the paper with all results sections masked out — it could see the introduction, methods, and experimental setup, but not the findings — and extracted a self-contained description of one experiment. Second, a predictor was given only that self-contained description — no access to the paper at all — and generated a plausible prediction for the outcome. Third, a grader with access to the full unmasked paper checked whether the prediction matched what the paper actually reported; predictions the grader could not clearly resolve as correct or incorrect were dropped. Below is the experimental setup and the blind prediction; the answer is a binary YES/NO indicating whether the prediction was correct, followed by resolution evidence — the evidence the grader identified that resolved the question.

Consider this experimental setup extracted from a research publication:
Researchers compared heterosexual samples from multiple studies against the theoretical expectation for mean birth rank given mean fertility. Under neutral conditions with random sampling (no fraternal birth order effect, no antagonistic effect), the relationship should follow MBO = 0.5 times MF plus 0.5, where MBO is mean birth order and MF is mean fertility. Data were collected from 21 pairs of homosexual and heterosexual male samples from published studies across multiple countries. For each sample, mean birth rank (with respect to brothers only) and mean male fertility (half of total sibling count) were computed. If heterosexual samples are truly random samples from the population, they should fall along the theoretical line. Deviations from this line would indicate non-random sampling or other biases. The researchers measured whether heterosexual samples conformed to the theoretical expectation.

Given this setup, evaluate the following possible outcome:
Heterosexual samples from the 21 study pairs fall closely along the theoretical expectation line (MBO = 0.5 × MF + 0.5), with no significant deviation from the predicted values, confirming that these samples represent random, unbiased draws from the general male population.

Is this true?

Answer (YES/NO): NO